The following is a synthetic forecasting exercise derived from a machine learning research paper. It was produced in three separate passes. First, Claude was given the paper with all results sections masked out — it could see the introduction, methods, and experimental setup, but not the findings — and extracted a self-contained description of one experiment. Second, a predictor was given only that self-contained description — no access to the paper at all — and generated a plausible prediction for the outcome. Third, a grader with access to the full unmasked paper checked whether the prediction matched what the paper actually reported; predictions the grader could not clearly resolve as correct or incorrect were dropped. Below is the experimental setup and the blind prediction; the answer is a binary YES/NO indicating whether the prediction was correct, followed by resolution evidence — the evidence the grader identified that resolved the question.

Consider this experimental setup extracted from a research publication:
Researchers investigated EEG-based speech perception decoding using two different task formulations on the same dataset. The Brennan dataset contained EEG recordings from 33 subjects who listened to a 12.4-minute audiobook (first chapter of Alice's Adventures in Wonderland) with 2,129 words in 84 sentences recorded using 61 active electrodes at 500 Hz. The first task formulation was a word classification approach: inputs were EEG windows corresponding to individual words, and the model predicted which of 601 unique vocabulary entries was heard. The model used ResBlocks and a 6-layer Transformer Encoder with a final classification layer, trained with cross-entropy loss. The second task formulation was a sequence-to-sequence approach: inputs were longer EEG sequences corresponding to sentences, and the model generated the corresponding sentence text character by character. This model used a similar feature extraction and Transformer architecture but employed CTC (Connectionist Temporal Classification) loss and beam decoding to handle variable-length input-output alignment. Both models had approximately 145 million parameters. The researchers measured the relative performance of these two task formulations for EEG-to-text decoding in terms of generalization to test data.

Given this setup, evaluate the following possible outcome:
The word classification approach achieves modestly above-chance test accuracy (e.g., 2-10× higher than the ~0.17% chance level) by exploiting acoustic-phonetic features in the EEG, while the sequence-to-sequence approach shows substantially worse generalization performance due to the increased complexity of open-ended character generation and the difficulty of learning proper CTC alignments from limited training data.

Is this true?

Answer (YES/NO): NO